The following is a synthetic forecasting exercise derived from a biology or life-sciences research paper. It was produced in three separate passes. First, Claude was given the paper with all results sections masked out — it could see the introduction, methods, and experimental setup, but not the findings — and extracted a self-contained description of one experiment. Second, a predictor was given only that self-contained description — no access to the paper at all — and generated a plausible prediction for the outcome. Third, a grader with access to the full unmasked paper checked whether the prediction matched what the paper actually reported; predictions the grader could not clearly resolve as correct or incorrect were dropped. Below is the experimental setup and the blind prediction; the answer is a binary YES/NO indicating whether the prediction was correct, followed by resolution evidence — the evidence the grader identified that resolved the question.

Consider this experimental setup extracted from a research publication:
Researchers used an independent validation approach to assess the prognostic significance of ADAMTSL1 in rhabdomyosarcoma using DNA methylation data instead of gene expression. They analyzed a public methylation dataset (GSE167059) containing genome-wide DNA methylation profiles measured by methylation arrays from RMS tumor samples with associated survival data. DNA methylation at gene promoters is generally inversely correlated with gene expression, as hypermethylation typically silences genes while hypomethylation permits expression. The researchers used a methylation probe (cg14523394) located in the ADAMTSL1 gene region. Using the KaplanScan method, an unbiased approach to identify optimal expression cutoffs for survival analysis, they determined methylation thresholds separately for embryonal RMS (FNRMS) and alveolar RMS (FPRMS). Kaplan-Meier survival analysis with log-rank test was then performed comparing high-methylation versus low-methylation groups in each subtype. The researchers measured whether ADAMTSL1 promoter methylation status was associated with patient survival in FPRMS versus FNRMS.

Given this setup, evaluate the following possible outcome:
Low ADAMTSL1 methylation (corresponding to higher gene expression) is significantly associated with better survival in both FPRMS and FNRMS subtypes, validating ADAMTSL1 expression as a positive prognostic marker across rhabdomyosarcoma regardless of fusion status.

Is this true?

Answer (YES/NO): NO